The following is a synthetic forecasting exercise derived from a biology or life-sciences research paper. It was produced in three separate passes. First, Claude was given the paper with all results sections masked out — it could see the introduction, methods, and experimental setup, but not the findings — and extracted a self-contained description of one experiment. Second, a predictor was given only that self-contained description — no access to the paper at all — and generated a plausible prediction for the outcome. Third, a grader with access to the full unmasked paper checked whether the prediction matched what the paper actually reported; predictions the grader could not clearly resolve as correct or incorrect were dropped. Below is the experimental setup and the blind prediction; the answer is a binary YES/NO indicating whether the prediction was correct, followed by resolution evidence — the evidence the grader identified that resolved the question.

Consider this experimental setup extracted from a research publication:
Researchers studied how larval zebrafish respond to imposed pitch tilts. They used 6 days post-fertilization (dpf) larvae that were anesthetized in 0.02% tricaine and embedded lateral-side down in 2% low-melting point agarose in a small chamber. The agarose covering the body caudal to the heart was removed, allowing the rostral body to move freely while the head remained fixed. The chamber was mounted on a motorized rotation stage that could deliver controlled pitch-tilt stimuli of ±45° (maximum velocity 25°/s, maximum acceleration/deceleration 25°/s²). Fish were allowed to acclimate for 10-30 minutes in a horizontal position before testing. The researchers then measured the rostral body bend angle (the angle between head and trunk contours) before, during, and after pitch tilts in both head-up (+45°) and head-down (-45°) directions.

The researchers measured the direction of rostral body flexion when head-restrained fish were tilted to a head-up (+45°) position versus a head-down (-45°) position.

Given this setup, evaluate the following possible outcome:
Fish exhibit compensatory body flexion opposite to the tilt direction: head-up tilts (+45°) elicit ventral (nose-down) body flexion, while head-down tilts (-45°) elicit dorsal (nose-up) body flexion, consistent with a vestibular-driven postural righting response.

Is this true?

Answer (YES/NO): YES